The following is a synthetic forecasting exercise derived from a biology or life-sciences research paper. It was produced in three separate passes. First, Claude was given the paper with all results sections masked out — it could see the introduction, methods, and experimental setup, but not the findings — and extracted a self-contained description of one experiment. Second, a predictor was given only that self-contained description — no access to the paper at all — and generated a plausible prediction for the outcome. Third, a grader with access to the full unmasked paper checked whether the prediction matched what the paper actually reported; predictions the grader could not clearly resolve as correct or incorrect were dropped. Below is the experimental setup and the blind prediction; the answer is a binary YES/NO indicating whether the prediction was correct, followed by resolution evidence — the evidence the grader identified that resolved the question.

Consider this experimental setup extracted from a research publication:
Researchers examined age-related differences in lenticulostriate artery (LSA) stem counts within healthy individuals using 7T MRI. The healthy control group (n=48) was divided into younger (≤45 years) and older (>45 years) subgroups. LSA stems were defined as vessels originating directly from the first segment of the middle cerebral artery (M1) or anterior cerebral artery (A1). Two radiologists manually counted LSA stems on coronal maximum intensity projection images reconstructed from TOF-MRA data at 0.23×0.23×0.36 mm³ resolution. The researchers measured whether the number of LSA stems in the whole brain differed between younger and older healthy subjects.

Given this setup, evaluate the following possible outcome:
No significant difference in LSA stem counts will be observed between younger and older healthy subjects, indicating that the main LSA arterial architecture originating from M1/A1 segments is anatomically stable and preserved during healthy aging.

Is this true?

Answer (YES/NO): NO